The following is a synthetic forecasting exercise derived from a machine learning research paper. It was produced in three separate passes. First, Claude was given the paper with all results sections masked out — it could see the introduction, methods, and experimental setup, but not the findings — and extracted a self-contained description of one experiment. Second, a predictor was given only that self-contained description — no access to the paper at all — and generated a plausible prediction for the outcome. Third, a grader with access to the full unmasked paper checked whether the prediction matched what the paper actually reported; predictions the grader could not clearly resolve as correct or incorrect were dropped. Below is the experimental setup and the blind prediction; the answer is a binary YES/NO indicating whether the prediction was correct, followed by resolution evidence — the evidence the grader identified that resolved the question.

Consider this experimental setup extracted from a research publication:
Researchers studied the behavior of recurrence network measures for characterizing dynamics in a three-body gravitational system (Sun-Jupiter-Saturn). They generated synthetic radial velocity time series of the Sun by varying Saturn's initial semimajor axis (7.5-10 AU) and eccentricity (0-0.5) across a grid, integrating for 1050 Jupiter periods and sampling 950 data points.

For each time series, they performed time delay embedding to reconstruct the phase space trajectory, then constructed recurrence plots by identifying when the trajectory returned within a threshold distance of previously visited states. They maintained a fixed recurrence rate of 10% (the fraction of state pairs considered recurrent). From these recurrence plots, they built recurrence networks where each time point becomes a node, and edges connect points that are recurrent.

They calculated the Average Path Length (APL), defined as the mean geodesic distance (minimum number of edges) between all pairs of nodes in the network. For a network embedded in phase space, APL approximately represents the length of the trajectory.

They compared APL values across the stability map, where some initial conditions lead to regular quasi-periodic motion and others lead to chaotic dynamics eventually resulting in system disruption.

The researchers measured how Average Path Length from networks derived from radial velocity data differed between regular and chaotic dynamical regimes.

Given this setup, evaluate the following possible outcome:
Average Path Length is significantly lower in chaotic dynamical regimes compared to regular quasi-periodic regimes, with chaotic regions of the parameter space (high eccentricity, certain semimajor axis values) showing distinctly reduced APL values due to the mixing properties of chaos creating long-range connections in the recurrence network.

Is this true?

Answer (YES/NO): YES